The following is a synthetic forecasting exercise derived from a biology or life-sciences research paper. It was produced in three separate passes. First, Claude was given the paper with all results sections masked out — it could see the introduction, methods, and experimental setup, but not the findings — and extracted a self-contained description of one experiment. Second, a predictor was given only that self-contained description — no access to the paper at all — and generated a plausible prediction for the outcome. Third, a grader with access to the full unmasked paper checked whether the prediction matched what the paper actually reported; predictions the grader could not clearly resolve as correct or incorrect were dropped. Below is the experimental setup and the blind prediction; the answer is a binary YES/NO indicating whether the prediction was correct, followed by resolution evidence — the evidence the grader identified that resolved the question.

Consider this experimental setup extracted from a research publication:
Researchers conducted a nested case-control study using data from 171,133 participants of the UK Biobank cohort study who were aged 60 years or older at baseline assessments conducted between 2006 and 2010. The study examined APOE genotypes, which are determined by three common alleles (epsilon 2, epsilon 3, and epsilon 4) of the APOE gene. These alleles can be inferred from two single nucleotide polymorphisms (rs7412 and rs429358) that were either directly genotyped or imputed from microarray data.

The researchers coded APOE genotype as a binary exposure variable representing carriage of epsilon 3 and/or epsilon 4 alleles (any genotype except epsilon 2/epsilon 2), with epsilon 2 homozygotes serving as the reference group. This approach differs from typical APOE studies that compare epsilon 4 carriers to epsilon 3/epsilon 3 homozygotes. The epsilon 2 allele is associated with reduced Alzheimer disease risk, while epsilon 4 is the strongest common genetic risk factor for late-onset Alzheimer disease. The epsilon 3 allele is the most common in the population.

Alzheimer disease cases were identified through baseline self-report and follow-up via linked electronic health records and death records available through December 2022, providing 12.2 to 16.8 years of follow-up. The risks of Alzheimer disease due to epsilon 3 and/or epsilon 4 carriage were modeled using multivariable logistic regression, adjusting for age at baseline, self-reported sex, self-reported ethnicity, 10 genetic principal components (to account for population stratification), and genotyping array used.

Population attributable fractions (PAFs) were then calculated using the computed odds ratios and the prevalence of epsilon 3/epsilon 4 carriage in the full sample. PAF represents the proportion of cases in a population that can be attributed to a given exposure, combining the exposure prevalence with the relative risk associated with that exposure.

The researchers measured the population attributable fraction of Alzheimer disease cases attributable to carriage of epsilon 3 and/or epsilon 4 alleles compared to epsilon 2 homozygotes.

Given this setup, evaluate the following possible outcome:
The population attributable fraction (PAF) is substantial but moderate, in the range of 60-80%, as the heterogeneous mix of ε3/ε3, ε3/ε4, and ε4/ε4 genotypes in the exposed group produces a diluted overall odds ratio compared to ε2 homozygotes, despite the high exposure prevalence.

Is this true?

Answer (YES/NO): YES